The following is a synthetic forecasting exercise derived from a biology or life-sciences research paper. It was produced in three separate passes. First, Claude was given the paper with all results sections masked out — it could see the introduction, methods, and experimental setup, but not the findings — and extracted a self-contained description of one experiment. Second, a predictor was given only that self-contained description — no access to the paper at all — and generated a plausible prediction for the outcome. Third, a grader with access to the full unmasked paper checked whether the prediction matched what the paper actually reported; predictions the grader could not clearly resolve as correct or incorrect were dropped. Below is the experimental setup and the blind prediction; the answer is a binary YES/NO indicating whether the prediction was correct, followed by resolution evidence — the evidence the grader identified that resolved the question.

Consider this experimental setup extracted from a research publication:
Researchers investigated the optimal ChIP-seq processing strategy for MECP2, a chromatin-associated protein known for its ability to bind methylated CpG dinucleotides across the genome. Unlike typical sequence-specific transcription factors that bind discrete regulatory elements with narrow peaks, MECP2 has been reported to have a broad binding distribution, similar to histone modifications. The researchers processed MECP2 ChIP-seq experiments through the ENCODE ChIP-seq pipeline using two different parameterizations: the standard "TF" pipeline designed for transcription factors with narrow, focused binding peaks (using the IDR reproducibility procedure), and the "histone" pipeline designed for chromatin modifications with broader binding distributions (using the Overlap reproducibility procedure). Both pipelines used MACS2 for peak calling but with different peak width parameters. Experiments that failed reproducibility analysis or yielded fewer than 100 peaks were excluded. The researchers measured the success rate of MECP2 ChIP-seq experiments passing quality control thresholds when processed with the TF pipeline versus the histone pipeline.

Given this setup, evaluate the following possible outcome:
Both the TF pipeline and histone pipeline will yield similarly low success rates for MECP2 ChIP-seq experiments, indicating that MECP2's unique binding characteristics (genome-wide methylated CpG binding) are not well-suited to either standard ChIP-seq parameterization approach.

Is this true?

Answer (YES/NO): NO